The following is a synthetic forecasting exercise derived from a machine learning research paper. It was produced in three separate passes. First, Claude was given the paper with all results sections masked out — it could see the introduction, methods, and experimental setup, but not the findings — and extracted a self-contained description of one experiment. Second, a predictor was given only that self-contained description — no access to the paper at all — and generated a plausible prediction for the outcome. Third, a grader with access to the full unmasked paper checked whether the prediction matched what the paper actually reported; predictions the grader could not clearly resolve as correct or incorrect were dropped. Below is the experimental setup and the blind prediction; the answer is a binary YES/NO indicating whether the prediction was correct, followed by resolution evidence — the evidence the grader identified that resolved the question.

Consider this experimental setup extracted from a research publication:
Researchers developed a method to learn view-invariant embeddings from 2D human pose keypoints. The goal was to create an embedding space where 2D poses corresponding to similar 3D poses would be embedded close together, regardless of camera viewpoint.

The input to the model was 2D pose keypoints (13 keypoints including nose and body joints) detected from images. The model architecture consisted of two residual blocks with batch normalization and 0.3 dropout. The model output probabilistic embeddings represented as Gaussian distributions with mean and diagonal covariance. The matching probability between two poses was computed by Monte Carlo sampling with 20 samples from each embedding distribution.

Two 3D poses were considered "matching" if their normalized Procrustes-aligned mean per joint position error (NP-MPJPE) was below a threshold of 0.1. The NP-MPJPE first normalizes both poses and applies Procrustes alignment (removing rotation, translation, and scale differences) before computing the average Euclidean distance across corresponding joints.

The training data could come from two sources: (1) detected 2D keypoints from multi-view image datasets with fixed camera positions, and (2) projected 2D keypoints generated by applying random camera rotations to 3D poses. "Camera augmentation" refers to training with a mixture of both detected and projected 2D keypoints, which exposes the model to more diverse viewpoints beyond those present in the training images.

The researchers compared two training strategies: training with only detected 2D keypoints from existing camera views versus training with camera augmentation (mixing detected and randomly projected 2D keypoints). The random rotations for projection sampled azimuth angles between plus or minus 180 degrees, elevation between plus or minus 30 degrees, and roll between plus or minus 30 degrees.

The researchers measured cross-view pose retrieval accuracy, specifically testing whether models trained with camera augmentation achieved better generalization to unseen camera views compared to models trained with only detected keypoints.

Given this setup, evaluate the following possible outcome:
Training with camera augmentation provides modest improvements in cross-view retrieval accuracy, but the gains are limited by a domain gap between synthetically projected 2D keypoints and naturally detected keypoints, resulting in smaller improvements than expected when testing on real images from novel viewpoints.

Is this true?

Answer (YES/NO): NO